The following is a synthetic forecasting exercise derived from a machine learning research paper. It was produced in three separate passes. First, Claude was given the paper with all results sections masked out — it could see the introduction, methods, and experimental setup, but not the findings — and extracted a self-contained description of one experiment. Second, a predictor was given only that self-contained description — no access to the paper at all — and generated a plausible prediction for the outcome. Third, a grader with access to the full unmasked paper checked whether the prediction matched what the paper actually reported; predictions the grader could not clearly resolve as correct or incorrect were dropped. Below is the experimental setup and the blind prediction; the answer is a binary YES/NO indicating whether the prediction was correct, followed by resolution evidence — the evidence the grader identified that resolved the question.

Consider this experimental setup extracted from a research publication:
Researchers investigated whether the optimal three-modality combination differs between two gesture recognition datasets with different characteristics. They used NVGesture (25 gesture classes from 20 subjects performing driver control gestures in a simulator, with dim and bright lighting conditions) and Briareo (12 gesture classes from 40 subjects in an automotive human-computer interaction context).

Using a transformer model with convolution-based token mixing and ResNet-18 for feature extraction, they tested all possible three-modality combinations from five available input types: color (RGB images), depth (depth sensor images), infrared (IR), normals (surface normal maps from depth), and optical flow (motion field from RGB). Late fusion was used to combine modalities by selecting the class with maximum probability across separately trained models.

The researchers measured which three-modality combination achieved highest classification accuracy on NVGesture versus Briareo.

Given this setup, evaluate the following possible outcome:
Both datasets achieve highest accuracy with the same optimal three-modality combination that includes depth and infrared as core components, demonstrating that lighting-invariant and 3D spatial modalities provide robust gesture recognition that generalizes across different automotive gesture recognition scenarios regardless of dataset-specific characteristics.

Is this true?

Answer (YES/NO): NO